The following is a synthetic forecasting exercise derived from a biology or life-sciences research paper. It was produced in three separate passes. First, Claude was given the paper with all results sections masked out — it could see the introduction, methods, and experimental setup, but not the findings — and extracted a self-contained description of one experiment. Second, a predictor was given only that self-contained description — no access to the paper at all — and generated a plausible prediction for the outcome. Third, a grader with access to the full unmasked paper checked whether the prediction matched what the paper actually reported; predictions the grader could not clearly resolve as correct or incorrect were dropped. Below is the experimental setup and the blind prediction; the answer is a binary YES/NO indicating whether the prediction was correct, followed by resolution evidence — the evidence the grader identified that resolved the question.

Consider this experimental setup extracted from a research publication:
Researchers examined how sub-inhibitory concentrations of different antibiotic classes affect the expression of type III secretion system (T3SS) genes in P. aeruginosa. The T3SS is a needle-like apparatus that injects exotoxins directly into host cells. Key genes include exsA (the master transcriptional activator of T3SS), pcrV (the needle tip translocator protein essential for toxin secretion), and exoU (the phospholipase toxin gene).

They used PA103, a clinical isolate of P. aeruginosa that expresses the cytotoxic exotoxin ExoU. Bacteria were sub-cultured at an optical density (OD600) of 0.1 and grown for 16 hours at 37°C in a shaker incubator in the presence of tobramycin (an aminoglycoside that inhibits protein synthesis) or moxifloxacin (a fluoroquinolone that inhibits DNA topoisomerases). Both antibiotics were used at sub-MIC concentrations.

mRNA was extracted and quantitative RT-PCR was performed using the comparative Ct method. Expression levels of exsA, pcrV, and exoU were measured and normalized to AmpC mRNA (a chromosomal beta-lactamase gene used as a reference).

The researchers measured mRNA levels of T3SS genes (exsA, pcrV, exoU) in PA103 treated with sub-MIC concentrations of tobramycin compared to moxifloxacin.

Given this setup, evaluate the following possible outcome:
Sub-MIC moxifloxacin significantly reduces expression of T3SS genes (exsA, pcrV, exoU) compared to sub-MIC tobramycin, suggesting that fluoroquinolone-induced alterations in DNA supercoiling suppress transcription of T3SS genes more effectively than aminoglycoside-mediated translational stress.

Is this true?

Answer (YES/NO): NO